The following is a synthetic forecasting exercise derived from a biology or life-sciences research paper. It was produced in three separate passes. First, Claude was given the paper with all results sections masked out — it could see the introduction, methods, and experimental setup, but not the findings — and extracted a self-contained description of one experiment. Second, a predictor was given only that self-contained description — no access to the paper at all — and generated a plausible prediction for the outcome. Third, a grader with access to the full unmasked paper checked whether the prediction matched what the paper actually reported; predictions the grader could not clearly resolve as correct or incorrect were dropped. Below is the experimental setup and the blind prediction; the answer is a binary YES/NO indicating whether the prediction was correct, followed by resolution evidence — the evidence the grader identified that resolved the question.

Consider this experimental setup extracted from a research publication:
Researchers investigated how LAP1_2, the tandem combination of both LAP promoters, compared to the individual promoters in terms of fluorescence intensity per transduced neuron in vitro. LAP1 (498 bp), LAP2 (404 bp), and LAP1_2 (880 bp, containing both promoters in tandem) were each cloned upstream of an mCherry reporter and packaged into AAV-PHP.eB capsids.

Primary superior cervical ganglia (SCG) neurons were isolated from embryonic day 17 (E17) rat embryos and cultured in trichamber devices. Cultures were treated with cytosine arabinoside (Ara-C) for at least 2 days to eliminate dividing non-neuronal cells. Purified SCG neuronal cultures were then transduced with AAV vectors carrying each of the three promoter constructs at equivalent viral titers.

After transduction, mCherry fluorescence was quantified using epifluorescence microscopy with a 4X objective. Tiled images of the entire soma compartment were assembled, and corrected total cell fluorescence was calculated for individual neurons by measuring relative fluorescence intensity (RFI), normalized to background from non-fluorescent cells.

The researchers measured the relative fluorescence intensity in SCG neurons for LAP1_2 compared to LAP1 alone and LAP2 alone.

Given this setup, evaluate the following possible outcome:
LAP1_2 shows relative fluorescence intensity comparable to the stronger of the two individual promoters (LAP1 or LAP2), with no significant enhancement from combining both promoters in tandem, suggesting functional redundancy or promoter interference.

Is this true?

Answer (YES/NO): NO